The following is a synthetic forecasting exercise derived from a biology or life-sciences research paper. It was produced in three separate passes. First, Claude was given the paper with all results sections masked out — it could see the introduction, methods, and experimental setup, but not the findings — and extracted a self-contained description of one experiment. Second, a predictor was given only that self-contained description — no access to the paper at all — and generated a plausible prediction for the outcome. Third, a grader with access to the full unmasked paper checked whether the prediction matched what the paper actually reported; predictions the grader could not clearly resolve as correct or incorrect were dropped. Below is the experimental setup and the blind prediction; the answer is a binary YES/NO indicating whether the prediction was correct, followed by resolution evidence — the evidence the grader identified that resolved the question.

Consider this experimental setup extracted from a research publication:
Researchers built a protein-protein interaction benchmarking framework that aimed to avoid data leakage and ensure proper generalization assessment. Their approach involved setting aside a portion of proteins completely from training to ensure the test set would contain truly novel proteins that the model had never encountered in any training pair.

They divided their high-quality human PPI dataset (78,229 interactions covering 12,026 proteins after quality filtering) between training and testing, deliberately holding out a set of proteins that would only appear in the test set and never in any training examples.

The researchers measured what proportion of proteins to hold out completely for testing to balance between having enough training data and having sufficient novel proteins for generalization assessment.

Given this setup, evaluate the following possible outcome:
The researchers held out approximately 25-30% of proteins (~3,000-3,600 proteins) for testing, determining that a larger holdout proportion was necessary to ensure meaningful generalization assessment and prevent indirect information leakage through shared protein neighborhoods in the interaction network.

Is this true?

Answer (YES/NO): NO